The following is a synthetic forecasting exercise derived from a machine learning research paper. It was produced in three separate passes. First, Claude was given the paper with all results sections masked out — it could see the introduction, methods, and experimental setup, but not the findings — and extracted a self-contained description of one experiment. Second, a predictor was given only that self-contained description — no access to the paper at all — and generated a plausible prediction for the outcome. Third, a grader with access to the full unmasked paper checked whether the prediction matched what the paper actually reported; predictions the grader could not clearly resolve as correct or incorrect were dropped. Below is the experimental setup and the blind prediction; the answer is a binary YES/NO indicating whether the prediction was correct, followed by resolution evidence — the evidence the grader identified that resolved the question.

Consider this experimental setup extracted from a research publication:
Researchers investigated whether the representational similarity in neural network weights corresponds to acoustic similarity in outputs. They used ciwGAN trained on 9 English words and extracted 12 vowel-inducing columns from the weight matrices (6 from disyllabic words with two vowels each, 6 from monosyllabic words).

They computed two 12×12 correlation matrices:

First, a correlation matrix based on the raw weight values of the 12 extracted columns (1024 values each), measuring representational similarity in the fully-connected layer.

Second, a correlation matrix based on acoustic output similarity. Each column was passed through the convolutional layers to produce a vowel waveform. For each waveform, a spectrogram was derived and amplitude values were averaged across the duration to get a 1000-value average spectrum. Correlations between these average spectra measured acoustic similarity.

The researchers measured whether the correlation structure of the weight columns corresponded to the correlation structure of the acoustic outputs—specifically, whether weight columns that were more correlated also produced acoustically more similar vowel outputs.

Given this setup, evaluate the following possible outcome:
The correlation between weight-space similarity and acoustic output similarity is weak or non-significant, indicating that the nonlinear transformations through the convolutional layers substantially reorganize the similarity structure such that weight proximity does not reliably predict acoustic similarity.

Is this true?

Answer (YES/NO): NO